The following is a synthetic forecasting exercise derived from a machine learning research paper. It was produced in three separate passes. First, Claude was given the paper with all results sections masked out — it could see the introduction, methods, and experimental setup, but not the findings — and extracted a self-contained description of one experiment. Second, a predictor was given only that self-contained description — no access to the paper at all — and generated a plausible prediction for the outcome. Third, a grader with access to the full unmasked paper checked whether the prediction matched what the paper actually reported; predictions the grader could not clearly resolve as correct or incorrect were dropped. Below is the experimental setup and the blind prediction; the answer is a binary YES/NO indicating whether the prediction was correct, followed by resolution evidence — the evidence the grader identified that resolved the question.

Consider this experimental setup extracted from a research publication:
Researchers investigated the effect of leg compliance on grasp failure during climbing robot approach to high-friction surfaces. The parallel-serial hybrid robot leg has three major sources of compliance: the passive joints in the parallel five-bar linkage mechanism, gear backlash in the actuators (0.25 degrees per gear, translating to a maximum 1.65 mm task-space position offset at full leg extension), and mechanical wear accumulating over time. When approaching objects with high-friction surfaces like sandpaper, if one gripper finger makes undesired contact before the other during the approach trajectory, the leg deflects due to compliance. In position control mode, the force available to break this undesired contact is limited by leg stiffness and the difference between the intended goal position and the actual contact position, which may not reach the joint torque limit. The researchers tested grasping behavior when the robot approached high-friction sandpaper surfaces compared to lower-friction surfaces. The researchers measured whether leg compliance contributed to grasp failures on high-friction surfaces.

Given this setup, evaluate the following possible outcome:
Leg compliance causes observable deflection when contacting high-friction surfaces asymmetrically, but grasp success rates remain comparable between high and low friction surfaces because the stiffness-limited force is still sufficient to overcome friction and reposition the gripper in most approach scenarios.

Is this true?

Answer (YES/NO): NO